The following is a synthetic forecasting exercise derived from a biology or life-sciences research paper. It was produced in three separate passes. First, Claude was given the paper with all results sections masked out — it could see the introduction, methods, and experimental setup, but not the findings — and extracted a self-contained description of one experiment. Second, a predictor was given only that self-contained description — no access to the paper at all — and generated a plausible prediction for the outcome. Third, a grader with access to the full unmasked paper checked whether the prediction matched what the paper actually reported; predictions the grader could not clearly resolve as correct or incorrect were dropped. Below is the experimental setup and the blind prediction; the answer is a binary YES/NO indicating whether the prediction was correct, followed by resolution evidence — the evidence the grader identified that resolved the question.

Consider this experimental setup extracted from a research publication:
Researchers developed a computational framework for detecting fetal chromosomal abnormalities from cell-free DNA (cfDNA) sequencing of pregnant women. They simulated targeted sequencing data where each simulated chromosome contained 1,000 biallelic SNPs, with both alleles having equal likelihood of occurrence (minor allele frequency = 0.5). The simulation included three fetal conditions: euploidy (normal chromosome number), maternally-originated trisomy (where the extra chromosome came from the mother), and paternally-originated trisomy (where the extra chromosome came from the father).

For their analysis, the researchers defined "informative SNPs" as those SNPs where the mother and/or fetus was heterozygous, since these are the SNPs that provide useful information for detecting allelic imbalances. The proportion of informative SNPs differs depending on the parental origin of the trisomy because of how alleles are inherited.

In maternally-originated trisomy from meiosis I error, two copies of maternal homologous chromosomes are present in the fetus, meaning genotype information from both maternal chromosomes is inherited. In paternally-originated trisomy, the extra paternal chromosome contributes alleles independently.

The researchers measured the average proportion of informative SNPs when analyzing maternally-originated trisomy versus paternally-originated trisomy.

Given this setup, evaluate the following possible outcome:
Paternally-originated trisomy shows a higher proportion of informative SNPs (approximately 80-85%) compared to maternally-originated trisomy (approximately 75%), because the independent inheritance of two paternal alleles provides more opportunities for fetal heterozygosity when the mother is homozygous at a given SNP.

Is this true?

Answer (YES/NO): YES